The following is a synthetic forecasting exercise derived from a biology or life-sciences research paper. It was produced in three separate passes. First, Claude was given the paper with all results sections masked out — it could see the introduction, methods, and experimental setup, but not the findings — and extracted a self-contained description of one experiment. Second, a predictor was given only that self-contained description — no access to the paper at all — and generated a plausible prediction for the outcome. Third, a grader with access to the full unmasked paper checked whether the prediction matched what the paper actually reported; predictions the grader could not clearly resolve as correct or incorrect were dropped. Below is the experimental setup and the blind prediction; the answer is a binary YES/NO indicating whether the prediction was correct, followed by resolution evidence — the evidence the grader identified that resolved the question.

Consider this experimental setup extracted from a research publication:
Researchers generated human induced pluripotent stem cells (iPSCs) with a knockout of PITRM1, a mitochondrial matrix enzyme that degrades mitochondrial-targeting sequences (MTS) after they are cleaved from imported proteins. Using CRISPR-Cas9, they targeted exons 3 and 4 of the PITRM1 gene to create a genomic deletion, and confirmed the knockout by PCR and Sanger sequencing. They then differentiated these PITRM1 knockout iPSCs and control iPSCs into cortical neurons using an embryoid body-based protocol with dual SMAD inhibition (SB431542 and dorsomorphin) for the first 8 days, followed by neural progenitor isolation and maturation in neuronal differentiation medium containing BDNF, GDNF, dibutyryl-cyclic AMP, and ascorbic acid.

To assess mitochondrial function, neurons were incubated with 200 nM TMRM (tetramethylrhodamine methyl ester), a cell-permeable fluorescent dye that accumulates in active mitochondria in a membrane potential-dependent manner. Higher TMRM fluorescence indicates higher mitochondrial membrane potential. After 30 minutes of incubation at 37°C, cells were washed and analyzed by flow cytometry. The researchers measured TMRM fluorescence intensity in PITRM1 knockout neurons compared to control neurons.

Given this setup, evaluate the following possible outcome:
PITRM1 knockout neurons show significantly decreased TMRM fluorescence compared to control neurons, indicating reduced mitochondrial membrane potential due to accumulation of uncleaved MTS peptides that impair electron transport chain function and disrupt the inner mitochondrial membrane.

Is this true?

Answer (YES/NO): NO